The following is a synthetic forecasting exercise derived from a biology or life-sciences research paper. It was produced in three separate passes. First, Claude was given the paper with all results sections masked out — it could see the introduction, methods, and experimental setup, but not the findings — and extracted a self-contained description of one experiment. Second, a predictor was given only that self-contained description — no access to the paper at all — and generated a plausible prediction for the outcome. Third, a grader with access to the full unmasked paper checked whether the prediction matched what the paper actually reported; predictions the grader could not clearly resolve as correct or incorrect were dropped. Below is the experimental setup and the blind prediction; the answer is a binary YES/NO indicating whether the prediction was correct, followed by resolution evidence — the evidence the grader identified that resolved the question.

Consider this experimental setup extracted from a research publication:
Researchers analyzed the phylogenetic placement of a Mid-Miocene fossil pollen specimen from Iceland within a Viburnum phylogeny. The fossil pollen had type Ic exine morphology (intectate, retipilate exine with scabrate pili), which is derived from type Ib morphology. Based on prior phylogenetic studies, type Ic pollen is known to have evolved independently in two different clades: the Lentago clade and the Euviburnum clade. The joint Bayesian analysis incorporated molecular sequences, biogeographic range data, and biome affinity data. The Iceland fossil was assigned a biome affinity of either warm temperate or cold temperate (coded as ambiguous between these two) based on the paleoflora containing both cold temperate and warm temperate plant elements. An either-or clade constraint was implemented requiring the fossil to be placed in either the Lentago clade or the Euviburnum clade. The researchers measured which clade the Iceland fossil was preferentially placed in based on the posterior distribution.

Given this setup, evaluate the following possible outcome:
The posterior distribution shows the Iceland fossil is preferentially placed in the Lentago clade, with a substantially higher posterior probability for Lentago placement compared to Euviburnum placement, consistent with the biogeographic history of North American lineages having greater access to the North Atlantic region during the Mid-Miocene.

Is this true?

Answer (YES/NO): YES